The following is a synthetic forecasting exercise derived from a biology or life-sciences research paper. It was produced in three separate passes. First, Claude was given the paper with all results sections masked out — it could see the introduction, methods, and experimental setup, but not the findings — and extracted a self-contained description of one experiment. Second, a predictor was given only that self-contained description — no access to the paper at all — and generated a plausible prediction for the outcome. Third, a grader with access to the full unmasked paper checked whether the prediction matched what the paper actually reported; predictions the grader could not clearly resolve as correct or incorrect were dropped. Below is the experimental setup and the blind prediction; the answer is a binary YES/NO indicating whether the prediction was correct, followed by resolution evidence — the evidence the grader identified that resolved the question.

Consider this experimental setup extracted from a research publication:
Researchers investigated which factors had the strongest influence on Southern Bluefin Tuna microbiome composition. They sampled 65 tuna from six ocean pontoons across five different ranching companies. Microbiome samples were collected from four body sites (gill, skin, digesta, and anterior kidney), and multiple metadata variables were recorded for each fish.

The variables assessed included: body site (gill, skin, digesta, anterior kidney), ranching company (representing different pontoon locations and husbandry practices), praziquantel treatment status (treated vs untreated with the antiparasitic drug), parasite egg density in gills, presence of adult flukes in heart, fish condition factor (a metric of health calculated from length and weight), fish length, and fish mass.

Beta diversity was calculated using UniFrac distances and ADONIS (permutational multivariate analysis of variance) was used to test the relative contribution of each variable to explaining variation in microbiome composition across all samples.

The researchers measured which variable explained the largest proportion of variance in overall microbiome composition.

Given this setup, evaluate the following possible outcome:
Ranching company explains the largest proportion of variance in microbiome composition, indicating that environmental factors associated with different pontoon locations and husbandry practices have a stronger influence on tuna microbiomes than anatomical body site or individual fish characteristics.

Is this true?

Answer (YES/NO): NO